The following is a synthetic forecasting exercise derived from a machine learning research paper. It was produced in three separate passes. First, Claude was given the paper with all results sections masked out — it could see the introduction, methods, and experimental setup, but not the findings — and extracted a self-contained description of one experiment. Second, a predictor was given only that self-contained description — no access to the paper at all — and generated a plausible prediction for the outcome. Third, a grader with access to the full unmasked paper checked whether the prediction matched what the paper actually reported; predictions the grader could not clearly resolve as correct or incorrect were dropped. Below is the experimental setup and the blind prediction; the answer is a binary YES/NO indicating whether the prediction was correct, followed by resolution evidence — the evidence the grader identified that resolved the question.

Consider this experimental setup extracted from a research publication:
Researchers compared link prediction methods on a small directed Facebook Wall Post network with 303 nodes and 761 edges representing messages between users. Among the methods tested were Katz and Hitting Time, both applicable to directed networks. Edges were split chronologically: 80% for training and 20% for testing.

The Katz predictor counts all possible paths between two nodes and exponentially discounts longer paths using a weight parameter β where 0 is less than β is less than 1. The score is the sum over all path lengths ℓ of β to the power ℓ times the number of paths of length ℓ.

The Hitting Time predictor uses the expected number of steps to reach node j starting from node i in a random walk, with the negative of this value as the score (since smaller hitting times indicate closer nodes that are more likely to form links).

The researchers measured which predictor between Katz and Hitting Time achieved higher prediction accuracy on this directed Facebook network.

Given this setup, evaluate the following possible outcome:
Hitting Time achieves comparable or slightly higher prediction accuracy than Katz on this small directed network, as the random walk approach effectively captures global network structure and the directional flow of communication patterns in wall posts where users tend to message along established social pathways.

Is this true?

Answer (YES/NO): NO